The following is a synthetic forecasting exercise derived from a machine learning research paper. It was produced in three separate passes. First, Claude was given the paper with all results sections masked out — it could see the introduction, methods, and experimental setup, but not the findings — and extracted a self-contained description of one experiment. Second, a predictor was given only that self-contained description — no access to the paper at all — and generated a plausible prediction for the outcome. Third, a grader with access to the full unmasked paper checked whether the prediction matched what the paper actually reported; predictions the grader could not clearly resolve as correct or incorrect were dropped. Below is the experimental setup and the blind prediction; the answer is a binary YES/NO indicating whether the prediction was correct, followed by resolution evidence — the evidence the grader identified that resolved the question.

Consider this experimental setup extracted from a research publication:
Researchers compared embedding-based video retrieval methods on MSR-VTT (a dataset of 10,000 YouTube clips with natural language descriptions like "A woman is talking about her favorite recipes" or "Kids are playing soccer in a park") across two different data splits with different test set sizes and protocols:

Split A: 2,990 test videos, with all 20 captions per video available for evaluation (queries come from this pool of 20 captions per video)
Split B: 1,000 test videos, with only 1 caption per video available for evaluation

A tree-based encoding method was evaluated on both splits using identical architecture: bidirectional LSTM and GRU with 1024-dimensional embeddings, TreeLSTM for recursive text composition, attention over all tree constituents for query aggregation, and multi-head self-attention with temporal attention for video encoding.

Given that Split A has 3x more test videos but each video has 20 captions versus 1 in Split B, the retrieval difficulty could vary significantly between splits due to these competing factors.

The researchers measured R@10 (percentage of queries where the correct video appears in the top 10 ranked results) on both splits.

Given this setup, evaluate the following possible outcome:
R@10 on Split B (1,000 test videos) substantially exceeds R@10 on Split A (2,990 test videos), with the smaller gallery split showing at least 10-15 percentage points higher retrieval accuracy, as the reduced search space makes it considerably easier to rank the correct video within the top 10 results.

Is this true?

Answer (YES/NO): YES